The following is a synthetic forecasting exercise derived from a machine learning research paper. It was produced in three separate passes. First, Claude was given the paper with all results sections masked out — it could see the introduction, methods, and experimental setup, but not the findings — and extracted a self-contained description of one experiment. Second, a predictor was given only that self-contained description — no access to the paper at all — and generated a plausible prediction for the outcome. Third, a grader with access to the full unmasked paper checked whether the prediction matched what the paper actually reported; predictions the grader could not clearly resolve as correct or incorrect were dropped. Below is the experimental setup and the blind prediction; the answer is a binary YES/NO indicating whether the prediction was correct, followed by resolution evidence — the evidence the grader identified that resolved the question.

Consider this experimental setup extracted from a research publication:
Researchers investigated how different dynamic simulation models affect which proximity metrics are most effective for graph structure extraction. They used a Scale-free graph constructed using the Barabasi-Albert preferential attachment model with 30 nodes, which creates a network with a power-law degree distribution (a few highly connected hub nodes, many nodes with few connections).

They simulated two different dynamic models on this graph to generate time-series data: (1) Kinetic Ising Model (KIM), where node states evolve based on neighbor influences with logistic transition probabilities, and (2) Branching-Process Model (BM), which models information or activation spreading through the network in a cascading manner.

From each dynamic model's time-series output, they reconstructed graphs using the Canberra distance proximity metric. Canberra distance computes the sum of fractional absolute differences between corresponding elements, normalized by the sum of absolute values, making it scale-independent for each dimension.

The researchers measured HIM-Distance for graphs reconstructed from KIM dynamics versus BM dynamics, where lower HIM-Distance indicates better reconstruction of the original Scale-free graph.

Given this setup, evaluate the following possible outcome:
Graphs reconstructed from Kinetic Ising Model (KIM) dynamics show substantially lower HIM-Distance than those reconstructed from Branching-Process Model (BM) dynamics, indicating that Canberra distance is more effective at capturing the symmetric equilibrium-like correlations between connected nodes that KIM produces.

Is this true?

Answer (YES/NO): NO